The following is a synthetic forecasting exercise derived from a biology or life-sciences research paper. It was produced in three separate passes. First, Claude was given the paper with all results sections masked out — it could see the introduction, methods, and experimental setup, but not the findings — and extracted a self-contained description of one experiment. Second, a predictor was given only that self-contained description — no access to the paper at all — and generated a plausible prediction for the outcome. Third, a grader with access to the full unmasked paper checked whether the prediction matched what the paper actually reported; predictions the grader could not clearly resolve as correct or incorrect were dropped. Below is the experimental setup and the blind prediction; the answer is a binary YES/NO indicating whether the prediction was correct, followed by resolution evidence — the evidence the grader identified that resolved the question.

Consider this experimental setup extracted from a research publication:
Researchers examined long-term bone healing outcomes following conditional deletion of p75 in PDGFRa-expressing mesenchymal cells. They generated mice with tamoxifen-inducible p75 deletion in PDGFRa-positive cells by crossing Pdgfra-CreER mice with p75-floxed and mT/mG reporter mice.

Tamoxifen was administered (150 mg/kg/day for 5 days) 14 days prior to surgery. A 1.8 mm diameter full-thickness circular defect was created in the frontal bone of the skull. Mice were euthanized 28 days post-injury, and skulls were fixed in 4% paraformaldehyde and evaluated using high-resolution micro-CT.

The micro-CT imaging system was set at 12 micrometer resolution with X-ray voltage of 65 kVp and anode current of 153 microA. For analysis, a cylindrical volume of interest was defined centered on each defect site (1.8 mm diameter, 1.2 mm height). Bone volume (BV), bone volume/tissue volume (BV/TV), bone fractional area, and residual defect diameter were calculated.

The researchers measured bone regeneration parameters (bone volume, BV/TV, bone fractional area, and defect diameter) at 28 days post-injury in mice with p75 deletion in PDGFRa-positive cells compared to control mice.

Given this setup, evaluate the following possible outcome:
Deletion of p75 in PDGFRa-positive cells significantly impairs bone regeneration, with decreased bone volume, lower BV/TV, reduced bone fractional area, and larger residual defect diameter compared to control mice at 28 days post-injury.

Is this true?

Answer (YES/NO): YES